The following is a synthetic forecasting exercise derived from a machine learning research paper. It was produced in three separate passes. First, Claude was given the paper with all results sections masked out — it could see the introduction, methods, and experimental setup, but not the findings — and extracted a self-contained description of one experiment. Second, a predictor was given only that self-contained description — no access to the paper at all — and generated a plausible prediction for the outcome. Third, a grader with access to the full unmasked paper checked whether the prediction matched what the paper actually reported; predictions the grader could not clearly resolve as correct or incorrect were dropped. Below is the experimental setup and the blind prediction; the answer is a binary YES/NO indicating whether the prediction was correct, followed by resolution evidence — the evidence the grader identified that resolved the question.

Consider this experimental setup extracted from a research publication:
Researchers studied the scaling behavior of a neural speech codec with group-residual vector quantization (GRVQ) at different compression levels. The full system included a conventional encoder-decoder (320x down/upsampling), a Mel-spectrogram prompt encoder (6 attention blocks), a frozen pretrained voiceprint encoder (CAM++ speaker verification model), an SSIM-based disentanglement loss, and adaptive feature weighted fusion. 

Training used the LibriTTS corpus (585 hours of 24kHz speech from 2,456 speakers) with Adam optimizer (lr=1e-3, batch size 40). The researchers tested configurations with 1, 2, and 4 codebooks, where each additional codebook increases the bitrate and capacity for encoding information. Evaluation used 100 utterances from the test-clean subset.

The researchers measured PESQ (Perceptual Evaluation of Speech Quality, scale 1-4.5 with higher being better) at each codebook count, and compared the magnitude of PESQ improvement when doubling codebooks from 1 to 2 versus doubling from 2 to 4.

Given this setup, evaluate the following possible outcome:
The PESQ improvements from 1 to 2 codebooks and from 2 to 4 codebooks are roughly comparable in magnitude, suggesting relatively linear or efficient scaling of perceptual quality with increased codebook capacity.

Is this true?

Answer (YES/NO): NO